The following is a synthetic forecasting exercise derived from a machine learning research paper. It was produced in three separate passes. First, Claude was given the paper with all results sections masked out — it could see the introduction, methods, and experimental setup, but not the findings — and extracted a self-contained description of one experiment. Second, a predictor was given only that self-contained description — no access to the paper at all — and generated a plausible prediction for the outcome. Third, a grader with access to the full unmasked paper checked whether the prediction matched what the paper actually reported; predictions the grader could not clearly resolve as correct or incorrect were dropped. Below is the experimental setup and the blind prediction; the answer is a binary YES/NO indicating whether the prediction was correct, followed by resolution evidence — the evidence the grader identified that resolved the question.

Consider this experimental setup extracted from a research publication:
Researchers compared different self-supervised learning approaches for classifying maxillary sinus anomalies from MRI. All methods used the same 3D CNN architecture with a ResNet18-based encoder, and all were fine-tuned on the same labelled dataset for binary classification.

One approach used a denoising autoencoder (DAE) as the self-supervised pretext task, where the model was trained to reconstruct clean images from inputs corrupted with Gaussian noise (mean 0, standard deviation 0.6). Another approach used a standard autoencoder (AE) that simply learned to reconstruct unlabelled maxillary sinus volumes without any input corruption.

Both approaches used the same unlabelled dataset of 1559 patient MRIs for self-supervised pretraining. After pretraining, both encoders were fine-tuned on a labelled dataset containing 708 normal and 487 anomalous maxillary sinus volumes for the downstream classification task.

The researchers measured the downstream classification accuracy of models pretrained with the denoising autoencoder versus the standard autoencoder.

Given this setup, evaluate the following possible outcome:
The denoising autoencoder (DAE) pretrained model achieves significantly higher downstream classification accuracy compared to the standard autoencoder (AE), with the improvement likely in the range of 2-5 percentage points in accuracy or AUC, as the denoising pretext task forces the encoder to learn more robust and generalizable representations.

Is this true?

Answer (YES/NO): NO